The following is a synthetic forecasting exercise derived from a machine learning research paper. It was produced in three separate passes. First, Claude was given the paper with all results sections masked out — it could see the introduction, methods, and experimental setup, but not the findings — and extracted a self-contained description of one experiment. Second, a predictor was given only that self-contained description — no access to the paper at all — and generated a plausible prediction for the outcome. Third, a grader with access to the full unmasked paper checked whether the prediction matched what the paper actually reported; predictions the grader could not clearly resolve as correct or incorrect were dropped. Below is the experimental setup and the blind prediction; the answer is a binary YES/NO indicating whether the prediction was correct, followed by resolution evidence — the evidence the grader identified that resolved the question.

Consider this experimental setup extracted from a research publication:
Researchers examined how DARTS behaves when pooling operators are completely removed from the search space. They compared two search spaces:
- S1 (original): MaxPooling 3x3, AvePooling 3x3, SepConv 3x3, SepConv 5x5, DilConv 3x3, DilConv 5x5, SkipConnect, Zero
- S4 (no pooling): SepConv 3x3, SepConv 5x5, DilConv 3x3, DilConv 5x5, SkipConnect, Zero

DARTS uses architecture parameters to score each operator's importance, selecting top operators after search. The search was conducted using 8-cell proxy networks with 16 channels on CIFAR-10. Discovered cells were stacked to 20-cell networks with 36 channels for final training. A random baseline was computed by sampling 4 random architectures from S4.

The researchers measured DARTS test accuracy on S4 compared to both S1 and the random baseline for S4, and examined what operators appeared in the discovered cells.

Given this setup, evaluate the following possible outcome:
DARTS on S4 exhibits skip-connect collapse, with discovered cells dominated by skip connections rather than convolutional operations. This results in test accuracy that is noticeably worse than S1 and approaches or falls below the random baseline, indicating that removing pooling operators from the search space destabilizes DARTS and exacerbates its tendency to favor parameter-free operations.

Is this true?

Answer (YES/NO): YES